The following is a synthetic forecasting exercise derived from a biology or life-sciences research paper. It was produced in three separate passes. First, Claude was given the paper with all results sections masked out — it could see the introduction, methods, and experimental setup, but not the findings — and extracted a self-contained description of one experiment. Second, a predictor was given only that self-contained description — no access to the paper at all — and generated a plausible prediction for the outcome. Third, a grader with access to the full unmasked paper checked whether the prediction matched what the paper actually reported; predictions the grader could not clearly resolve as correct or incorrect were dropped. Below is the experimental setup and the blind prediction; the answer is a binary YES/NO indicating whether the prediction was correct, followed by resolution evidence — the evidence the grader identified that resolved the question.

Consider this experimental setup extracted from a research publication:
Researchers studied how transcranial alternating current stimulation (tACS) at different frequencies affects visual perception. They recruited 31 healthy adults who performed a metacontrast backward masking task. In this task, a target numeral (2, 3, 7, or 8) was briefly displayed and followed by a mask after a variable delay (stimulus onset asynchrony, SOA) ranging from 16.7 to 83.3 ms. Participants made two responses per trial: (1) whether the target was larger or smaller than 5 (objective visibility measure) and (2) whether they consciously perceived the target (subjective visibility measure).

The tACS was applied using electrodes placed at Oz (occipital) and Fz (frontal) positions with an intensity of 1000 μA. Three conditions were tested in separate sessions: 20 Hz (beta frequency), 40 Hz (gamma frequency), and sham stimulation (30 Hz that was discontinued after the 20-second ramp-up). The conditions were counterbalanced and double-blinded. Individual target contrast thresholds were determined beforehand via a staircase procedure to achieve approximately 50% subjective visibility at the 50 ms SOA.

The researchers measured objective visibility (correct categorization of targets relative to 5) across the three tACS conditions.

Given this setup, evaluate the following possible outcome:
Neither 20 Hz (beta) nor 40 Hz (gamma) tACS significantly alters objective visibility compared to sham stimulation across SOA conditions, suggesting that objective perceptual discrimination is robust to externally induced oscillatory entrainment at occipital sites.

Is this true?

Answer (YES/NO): NO